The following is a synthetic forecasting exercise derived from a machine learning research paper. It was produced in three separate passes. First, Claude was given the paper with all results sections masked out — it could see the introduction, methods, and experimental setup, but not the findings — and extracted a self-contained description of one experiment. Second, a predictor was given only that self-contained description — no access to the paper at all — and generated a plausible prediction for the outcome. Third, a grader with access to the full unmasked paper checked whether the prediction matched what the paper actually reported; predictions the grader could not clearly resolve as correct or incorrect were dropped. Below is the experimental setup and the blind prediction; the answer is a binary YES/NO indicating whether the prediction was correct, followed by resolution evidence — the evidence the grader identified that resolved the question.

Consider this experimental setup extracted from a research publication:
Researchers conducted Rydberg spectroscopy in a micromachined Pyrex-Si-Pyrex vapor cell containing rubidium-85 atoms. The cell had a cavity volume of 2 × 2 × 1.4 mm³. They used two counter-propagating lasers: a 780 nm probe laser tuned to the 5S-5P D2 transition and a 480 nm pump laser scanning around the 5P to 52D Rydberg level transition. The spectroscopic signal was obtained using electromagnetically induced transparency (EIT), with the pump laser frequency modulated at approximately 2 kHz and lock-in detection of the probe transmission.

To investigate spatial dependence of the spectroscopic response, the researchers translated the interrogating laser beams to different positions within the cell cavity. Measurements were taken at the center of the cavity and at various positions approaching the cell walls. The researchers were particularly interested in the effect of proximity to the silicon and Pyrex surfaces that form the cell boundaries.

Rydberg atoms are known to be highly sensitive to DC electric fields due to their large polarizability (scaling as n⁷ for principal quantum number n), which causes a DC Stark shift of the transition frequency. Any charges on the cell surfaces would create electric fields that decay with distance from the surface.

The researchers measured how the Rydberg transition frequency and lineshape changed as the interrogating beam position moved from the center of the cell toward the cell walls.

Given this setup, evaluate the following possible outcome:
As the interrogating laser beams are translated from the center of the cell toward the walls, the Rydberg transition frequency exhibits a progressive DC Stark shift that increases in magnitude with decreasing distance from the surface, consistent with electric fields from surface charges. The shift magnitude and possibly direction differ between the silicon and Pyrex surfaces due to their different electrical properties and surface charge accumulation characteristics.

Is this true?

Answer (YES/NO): NO